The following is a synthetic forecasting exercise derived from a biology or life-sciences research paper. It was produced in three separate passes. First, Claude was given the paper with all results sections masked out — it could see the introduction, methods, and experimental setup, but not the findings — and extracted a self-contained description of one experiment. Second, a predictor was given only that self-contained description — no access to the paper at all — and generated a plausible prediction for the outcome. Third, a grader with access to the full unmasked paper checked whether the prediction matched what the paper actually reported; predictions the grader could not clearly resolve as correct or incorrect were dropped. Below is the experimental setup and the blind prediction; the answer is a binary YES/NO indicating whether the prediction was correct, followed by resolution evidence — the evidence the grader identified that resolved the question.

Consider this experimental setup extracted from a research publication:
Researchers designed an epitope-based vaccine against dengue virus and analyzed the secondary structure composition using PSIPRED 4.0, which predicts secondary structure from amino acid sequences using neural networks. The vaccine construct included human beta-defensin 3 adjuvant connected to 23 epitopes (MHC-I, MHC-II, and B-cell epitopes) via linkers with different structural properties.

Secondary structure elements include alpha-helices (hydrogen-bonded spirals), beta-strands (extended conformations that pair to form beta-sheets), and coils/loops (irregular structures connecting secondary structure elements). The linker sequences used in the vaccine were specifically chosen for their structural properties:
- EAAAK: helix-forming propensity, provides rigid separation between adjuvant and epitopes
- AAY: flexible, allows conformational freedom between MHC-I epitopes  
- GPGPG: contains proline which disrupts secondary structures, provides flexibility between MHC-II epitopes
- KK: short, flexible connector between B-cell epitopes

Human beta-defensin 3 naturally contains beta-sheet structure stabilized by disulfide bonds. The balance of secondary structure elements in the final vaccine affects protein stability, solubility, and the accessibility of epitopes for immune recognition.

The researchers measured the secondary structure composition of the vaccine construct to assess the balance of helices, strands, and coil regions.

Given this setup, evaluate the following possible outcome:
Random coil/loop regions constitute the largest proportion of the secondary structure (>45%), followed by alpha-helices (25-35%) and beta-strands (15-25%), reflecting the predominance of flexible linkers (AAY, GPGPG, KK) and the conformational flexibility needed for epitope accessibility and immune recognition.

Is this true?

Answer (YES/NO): YES